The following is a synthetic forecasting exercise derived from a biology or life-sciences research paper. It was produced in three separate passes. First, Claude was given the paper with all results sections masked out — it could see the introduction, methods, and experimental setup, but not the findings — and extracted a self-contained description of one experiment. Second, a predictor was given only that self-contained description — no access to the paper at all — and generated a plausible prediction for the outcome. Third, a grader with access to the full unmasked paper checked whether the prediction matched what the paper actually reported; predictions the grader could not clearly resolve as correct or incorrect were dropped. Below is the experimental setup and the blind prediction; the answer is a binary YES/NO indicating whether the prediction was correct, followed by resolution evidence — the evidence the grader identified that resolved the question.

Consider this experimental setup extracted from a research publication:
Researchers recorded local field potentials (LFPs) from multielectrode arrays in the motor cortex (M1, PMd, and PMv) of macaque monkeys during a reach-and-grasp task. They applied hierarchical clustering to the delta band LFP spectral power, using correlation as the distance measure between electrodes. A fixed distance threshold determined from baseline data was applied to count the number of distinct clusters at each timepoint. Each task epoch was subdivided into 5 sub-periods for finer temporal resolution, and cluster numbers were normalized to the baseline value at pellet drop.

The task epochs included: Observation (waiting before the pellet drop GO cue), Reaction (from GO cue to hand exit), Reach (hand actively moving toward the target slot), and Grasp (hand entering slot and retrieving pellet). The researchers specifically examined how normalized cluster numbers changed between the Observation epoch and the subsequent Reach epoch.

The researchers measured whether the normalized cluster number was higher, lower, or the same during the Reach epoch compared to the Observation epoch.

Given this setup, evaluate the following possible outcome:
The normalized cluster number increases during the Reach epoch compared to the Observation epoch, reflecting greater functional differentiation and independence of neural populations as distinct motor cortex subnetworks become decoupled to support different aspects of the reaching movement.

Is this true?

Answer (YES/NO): NO